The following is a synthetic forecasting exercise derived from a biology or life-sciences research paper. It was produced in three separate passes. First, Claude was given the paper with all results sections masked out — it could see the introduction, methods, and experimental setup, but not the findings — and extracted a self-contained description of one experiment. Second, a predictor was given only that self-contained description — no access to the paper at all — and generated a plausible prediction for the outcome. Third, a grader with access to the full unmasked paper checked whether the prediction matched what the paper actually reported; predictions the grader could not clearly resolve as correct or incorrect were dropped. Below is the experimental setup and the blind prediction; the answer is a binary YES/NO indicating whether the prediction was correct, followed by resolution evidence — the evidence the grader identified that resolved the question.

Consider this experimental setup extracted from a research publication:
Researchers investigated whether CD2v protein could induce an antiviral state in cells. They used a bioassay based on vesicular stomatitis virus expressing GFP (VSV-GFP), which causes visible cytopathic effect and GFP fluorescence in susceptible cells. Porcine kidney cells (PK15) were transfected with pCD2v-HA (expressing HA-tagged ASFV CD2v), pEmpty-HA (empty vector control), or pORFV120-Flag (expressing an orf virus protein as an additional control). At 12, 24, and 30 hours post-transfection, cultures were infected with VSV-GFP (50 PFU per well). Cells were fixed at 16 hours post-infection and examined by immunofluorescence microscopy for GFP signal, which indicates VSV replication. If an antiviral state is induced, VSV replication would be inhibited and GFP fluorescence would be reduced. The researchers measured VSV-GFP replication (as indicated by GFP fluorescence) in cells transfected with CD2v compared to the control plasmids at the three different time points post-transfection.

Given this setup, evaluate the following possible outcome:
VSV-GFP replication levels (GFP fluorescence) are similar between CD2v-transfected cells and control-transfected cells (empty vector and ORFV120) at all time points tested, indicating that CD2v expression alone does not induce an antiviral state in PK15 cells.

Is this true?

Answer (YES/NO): NO